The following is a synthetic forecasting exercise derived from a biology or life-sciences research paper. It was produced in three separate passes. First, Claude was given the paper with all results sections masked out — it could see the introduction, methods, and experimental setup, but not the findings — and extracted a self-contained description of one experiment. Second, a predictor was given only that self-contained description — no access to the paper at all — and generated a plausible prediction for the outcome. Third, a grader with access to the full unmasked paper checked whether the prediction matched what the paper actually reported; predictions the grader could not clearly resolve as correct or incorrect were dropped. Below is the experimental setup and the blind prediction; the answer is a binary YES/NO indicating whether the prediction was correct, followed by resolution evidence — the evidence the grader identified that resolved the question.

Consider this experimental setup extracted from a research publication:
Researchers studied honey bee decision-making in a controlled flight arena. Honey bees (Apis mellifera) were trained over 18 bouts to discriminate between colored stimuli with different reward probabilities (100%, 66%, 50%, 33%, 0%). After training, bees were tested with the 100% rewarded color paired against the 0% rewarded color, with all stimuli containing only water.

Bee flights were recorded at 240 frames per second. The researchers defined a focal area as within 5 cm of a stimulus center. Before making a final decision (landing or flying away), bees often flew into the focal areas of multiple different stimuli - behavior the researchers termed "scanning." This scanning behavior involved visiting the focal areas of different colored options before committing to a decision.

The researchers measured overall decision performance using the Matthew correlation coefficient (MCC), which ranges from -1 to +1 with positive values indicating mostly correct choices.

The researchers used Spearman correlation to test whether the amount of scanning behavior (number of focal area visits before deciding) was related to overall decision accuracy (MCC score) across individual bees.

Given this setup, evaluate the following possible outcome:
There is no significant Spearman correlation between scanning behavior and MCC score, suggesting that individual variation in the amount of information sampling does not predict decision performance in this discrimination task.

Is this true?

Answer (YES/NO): NO